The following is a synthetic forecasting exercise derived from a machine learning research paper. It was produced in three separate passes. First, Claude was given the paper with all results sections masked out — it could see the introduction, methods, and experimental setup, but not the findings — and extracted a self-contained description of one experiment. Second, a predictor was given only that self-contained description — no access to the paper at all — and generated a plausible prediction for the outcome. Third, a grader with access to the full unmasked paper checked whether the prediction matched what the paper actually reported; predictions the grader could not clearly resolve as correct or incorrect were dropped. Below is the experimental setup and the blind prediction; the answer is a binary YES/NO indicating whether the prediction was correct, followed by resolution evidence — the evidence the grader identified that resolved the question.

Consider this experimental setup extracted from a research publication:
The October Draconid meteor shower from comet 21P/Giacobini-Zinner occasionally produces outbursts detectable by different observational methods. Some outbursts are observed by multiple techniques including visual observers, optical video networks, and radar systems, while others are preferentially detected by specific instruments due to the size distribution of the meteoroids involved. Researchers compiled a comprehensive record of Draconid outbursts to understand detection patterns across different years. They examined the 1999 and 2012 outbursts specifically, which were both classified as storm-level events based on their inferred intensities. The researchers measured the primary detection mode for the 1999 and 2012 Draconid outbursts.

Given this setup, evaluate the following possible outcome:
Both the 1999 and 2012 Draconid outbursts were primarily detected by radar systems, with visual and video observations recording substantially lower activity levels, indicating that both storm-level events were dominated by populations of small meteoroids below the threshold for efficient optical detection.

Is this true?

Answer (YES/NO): YES